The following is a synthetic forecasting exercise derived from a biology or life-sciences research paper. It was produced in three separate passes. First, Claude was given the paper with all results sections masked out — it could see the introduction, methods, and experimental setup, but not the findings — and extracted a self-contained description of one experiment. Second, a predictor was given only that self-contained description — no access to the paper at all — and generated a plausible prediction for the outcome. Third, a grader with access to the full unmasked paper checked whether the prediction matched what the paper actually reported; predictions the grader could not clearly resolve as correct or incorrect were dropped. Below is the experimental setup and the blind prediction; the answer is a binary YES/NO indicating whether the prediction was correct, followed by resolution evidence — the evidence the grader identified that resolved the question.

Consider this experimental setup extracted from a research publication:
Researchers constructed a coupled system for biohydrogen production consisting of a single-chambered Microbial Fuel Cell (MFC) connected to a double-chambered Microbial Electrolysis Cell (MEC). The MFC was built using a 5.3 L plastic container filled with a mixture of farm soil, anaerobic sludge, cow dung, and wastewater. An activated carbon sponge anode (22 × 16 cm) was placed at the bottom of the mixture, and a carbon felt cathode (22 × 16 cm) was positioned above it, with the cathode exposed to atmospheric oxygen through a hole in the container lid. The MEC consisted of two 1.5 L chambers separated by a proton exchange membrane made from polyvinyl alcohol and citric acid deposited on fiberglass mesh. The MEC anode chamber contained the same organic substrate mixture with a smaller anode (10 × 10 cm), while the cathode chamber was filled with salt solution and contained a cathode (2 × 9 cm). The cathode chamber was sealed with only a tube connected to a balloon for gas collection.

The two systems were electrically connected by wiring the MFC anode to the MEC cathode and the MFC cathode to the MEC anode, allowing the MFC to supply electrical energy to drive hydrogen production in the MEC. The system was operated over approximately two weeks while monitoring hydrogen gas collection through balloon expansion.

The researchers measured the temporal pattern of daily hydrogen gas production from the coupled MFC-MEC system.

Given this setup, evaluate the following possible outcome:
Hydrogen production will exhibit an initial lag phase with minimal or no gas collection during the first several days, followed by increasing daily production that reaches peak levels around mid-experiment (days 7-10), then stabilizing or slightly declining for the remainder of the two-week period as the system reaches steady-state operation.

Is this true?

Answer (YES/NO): NO